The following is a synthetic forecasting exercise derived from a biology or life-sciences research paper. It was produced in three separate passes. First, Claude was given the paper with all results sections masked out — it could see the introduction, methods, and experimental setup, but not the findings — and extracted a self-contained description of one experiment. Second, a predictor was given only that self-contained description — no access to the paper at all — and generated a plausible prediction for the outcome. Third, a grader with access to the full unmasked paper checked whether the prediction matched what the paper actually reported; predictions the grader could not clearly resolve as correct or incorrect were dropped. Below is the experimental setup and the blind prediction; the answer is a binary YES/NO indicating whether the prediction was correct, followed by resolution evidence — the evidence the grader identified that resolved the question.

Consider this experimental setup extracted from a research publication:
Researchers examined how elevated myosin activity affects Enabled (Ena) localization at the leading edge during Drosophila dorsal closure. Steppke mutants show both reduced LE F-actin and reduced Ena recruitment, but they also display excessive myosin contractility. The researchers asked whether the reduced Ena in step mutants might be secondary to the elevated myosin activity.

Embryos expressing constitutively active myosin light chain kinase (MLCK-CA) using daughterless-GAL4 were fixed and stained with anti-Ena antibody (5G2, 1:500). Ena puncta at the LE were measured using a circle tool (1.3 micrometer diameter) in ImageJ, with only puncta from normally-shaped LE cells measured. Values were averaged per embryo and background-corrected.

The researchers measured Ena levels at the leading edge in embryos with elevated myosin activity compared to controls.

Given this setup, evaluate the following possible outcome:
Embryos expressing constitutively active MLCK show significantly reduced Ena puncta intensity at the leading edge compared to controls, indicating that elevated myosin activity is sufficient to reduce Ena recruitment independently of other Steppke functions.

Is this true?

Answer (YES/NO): NO